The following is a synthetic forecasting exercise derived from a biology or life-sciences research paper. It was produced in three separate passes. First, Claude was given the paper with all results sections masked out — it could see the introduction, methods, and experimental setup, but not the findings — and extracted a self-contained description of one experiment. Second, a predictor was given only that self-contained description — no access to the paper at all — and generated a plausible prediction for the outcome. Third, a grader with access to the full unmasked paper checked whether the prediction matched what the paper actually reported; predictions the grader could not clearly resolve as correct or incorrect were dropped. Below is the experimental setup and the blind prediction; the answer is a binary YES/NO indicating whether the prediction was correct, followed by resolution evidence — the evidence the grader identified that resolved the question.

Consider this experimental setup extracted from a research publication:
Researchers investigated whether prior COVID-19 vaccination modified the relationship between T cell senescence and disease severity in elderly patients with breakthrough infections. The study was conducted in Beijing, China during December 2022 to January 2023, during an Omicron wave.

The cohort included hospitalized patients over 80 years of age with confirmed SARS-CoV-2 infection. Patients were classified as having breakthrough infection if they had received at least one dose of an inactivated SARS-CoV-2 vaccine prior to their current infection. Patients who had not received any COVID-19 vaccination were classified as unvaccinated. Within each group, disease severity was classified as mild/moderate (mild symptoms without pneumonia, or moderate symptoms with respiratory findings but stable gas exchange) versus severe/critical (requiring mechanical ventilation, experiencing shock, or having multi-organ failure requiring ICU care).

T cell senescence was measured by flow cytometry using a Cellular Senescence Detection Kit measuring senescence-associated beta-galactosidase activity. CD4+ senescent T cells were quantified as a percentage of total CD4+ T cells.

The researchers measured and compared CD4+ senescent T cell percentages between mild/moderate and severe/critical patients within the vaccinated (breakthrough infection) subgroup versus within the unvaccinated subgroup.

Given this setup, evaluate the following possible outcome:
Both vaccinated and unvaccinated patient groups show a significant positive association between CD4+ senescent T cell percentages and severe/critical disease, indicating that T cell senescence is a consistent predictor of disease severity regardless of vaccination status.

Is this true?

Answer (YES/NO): NO